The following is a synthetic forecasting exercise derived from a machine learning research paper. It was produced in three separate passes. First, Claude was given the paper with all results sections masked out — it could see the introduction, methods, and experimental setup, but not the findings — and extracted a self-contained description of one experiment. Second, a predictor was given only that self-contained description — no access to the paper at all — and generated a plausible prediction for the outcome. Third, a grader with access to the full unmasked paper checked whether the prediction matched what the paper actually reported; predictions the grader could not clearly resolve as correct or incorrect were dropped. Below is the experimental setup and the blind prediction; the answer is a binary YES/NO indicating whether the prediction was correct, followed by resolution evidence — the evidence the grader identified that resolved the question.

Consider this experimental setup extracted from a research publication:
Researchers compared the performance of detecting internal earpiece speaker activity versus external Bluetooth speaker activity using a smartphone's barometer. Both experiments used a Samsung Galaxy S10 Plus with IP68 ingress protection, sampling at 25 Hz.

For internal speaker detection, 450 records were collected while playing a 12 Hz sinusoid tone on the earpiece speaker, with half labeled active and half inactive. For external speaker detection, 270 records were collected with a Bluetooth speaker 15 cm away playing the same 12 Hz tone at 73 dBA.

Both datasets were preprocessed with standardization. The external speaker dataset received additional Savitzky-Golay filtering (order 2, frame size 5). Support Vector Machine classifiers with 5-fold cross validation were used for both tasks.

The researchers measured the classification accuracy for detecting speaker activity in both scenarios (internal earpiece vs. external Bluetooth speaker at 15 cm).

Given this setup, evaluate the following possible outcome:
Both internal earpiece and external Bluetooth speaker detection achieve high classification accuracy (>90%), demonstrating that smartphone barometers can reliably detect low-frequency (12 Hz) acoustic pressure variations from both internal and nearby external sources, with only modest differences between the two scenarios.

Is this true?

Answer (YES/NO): YES